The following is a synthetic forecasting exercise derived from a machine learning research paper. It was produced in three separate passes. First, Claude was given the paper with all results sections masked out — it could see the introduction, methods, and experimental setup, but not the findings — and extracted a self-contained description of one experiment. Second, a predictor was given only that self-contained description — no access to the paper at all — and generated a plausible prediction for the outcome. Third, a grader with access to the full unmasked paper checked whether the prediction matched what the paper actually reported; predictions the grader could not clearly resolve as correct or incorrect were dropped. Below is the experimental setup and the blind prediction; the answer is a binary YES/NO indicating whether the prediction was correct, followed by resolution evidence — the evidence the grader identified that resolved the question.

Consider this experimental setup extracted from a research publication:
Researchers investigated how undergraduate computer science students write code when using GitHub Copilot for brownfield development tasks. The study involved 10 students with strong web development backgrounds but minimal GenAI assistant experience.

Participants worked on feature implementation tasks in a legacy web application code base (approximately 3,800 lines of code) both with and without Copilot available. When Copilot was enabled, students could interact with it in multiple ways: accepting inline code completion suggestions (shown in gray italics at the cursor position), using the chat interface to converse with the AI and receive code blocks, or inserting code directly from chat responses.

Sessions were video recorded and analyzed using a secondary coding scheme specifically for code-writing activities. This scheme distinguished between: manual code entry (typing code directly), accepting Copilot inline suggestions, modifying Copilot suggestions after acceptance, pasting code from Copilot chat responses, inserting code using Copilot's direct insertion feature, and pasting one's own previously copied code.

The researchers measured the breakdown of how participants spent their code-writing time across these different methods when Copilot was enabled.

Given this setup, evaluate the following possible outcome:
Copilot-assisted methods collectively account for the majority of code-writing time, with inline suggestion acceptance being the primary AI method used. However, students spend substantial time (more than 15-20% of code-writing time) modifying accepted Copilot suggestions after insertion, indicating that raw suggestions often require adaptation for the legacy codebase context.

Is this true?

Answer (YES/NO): NO